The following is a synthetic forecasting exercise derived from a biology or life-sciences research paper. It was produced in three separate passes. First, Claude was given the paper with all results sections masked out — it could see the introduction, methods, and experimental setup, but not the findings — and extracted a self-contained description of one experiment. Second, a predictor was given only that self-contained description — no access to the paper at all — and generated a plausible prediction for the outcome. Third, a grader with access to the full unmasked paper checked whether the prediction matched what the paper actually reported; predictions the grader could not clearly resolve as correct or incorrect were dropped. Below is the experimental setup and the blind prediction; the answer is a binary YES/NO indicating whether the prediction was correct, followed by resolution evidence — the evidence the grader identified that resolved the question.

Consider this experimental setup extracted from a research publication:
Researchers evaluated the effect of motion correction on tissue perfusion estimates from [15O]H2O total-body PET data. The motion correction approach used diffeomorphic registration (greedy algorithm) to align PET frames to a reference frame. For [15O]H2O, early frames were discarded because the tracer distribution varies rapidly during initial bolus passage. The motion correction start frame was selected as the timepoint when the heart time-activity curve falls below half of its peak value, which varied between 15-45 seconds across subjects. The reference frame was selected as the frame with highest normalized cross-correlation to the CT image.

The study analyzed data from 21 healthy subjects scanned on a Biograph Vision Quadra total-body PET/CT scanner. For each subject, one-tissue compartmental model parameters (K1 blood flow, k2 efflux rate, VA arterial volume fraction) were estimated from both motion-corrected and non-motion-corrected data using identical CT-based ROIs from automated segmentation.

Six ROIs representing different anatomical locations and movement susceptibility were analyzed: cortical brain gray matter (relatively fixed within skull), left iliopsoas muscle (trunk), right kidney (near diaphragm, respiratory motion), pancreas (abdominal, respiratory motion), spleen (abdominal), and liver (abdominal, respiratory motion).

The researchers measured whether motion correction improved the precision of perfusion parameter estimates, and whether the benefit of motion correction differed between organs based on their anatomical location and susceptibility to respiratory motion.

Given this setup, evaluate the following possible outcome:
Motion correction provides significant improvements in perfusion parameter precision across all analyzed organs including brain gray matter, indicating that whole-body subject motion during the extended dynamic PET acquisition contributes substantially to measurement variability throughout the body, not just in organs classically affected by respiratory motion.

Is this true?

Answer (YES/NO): NO